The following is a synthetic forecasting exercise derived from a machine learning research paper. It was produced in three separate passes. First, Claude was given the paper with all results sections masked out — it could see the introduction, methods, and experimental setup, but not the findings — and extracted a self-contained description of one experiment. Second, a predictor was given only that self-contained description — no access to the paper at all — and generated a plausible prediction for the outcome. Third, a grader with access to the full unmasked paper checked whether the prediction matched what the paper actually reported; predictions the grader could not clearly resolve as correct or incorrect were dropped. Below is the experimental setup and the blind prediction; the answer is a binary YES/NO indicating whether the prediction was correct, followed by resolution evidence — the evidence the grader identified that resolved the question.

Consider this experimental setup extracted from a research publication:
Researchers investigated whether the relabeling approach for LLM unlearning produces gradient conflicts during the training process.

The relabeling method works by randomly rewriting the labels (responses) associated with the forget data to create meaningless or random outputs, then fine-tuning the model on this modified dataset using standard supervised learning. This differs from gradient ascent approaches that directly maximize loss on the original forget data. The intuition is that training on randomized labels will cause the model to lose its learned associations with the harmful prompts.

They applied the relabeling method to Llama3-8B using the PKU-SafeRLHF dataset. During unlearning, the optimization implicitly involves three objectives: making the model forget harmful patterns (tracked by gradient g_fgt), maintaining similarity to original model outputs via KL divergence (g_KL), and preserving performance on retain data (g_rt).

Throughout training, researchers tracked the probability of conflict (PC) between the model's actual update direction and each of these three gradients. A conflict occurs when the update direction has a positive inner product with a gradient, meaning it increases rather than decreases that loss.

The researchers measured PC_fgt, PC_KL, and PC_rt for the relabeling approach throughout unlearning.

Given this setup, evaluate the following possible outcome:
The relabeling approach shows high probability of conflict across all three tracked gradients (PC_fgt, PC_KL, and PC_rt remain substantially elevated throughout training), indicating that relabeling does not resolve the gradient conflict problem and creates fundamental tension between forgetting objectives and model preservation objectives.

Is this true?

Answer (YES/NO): YES